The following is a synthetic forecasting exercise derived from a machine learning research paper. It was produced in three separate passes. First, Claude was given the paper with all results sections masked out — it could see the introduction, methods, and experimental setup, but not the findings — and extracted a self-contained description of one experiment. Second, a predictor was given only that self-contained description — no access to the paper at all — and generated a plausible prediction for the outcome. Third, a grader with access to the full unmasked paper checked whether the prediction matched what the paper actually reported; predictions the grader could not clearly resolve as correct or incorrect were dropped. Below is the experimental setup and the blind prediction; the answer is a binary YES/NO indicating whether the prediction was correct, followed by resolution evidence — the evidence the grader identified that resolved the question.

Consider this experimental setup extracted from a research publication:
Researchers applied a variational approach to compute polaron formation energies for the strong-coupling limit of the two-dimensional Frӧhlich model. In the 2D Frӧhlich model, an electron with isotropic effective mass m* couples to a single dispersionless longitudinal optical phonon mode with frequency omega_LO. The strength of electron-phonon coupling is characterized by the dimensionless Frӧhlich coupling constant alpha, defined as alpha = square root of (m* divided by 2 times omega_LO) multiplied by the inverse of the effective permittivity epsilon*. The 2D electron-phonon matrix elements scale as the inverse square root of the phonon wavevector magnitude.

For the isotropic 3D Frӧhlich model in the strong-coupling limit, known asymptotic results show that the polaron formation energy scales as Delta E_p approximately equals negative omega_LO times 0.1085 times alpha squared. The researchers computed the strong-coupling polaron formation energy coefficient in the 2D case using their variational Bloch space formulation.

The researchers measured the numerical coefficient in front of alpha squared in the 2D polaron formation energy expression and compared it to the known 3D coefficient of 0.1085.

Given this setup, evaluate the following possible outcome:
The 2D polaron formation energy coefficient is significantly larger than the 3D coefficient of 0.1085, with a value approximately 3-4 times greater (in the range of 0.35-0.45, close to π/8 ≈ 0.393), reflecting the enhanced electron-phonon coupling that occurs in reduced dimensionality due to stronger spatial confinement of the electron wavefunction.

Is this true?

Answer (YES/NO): YES